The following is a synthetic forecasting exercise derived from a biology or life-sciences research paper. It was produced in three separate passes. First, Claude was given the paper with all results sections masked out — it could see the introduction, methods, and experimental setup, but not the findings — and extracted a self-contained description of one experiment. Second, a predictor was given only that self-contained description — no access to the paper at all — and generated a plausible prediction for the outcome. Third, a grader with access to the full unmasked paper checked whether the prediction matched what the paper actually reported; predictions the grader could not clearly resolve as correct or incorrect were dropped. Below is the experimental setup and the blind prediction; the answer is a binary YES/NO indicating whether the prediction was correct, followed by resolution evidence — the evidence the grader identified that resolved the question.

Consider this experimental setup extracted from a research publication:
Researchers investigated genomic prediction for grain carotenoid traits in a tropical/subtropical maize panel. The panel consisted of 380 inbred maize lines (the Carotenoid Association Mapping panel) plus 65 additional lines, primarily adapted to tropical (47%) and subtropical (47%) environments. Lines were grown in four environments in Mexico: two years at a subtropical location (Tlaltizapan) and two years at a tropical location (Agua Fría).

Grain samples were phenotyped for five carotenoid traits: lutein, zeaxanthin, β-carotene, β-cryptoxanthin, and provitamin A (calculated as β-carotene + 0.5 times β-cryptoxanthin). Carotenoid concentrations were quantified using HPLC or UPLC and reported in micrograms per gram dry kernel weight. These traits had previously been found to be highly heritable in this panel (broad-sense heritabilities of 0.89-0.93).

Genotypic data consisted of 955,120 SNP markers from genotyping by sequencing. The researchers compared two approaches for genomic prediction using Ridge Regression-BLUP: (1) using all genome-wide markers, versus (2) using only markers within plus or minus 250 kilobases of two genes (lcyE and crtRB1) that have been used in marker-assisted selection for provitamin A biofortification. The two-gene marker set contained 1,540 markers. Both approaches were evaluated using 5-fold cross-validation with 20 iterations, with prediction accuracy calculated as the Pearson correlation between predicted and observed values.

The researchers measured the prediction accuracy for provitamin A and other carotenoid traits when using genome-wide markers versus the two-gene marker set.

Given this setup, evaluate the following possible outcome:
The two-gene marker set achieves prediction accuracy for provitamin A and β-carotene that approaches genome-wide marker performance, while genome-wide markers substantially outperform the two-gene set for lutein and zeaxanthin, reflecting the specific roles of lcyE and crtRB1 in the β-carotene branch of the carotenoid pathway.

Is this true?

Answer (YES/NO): NO